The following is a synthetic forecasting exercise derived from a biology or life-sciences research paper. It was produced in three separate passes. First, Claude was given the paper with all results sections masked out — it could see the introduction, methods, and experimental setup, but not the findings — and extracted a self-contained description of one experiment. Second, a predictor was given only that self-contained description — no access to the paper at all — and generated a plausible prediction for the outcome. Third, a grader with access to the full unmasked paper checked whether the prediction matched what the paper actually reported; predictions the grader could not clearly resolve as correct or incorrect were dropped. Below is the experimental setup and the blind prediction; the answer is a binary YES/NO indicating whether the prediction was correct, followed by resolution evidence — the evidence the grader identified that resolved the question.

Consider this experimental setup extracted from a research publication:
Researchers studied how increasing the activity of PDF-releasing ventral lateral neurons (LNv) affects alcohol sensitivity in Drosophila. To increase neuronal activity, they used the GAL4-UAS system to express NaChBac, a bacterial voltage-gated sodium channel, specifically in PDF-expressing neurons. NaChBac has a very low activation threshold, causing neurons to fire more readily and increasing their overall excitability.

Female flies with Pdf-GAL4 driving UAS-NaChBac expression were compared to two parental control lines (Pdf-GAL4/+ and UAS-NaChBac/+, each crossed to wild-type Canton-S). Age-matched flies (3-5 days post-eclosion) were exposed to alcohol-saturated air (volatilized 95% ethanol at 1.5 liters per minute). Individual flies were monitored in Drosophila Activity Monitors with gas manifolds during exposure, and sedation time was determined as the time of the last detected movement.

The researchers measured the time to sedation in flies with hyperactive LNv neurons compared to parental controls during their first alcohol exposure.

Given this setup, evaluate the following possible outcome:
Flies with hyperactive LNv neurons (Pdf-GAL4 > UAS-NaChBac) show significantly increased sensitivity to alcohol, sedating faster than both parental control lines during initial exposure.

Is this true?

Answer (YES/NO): NO